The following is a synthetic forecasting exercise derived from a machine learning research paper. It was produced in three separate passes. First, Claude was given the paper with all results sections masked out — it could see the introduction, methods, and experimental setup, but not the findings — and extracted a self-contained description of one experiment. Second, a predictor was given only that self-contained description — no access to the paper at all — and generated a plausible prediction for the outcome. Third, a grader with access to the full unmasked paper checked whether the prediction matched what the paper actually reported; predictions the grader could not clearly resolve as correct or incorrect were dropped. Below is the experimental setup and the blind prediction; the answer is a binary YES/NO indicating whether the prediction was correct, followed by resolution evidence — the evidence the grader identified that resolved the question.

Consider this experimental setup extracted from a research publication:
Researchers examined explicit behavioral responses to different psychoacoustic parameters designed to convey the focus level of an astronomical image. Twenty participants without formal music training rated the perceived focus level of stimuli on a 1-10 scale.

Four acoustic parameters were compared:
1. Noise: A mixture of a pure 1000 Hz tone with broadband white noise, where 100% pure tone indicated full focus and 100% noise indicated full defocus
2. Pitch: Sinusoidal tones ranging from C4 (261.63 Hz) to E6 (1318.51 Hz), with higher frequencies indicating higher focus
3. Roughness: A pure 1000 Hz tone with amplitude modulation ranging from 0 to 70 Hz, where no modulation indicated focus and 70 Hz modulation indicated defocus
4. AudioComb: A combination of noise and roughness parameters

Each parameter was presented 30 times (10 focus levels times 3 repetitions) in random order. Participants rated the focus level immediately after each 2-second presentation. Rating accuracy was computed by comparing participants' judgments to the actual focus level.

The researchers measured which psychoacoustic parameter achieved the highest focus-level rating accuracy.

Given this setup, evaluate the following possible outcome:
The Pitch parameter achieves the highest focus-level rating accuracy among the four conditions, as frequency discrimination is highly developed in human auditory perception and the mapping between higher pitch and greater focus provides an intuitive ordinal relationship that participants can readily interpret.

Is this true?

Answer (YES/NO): NO